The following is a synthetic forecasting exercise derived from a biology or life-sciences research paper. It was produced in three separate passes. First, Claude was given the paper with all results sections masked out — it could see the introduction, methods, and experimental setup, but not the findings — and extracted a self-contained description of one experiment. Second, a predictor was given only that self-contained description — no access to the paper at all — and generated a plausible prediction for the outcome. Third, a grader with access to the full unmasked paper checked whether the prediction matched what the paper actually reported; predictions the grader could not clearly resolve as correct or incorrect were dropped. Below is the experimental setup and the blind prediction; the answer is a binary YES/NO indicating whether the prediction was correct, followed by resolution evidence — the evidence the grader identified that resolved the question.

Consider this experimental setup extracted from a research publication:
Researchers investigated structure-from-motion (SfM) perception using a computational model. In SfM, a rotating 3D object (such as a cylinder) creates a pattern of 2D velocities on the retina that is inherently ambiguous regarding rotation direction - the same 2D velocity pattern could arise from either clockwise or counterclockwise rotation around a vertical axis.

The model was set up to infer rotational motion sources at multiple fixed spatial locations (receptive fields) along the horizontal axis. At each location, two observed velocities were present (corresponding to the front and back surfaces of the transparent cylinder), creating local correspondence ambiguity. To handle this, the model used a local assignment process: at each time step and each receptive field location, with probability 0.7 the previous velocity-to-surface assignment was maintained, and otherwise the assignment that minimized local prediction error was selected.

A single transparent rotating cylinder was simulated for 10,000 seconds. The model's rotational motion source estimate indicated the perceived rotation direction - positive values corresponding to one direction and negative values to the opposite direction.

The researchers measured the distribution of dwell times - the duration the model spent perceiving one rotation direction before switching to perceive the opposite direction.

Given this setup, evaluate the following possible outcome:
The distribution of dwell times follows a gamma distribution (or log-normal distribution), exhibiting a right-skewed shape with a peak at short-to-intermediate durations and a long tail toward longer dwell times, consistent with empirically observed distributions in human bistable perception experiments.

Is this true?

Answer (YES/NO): YES